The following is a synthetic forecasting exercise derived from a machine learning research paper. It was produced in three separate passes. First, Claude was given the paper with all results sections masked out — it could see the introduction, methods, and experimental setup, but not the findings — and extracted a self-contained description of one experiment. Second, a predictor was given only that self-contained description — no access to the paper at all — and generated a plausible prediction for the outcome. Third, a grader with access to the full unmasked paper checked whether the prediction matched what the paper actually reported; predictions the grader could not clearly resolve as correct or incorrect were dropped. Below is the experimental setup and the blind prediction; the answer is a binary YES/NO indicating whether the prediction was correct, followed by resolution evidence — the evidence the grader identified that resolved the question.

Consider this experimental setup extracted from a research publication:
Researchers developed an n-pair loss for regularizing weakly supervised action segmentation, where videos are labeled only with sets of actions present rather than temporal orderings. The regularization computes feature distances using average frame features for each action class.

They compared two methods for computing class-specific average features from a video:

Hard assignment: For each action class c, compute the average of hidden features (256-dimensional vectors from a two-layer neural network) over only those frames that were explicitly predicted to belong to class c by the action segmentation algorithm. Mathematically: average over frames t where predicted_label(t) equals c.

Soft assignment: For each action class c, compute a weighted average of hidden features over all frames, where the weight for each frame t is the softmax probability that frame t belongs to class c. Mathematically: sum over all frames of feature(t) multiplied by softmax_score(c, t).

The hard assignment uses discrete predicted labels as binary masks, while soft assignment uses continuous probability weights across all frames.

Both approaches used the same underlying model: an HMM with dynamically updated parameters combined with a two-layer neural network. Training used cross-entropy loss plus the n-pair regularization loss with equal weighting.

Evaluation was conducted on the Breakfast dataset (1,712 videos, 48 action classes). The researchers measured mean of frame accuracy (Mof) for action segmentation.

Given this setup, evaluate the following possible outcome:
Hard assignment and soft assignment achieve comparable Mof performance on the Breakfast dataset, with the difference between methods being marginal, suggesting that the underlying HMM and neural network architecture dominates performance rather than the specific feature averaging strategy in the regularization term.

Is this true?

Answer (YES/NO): NO